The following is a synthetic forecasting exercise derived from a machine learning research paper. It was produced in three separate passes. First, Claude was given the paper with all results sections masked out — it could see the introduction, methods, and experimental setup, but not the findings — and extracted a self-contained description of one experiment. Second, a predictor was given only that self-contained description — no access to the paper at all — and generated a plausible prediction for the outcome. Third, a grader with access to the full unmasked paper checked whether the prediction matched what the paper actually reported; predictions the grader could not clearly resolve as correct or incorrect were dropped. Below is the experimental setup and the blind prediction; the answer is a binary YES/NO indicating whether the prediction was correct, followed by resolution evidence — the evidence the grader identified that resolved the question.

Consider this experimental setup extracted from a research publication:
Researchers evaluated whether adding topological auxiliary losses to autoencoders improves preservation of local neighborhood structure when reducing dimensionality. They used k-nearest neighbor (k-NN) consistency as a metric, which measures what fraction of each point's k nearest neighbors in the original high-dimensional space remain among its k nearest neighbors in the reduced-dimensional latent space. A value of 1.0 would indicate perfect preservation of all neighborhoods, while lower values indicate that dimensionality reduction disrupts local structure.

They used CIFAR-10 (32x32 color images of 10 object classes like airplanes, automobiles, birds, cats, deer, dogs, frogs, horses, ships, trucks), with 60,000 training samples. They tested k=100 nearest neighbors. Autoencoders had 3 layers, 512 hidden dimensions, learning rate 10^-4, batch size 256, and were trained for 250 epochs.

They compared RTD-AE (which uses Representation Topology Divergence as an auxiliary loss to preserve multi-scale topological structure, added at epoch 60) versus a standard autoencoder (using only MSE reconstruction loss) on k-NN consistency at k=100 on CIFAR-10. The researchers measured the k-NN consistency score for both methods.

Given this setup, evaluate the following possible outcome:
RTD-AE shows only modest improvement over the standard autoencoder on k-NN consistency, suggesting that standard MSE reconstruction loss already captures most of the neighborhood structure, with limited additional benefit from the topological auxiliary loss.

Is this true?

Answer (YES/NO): NO